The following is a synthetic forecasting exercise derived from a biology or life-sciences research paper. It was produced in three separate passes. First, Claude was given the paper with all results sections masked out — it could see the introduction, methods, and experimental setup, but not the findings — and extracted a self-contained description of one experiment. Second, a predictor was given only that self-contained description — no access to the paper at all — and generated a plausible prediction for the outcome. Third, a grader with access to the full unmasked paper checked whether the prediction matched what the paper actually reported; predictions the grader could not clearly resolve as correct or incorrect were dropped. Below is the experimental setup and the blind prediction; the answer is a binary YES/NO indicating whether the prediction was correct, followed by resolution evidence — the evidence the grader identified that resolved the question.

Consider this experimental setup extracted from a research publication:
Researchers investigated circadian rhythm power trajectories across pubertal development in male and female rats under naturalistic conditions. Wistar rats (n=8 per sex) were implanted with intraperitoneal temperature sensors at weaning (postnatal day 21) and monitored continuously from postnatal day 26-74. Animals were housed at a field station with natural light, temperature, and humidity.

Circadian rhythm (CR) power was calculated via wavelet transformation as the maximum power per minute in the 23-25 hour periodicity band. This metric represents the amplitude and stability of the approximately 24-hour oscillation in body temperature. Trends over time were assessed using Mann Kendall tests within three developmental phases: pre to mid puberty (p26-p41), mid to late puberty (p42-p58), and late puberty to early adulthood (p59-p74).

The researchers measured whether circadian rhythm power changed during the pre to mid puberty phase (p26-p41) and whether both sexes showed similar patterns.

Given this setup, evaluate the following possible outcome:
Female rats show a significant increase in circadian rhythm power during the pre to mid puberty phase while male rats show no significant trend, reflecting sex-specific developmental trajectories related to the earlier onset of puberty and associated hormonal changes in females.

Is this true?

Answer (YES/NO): NO